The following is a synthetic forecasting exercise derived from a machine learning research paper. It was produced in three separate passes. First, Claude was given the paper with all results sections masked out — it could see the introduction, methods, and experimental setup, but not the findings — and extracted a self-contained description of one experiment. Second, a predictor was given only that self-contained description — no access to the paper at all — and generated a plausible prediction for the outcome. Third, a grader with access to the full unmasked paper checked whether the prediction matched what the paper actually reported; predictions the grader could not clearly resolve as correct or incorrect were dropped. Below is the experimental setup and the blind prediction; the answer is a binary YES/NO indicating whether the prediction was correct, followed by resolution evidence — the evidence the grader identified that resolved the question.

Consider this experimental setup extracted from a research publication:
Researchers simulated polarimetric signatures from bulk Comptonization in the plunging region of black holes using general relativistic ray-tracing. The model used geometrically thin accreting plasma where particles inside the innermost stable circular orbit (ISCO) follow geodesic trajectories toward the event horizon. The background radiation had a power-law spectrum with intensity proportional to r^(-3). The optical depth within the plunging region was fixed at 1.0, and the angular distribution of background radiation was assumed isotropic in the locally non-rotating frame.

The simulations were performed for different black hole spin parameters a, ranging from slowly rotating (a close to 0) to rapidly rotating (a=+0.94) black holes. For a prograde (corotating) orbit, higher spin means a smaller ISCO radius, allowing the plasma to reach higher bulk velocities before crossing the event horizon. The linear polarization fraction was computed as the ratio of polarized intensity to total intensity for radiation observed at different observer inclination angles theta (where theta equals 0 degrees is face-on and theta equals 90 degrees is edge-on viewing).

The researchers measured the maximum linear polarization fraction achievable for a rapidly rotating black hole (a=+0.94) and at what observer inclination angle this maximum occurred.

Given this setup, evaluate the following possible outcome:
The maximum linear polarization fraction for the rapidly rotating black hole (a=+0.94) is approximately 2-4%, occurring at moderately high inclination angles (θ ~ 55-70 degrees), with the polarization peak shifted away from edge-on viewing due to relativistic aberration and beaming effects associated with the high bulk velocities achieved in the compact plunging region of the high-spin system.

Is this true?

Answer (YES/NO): NO